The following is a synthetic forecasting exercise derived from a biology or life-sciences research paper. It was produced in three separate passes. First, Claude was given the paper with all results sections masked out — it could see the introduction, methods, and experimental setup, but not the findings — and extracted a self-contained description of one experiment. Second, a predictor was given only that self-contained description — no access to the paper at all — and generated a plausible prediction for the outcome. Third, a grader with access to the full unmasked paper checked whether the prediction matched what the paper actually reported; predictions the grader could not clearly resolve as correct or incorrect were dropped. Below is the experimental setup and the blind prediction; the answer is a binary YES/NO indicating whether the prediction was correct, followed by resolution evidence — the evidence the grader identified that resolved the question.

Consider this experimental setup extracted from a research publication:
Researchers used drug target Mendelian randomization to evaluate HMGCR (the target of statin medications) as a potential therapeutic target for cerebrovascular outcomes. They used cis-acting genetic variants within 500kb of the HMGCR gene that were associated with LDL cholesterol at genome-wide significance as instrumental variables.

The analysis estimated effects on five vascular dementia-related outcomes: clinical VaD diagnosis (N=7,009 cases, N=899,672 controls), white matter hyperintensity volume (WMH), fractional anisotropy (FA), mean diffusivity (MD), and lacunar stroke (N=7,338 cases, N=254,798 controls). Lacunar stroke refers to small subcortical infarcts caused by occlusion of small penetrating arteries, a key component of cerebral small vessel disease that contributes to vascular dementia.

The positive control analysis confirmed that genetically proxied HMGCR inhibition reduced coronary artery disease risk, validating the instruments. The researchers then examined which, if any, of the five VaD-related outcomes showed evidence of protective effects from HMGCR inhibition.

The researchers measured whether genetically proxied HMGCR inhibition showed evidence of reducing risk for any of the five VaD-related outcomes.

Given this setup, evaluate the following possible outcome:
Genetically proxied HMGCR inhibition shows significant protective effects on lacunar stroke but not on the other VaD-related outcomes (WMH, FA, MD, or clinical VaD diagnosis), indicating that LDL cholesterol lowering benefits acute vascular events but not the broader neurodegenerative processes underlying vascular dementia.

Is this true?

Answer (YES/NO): YES